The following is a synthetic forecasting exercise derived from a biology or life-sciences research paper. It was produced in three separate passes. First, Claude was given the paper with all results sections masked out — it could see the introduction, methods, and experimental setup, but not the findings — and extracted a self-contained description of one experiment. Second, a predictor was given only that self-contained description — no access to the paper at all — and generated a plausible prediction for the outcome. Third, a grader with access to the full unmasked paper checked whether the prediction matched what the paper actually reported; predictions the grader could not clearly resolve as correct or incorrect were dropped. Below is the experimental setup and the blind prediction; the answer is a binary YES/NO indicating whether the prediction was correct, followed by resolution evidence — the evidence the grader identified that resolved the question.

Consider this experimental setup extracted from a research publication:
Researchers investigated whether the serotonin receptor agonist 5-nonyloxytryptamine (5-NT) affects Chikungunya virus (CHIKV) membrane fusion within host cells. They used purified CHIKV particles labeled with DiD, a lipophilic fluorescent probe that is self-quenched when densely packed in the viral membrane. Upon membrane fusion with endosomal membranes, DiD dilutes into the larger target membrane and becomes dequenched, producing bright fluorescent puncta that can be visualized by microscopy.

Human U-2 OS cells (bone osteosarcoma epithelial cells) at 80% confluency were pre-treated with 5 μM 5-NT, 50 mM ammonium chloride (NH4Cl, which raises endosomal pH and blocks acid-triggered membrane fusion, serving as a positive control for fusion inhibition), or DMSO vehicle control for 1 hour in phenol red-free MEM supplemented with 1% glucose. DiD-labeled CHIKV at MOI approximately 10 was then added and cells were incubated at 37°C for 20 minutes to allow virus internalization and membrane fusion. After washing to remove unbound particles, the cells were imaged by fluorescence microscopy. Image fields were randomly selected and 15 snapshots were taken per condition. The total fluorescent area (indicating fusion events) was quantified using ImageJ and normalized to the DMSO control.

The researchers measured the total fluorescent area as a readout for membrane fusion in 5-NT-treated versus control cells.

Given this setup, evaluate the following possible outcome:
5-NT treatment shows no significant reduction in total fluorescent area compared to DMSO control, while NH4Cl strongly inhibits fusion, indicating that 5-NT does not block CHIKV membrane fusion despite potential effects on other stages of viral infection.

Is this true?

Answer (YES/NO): YES